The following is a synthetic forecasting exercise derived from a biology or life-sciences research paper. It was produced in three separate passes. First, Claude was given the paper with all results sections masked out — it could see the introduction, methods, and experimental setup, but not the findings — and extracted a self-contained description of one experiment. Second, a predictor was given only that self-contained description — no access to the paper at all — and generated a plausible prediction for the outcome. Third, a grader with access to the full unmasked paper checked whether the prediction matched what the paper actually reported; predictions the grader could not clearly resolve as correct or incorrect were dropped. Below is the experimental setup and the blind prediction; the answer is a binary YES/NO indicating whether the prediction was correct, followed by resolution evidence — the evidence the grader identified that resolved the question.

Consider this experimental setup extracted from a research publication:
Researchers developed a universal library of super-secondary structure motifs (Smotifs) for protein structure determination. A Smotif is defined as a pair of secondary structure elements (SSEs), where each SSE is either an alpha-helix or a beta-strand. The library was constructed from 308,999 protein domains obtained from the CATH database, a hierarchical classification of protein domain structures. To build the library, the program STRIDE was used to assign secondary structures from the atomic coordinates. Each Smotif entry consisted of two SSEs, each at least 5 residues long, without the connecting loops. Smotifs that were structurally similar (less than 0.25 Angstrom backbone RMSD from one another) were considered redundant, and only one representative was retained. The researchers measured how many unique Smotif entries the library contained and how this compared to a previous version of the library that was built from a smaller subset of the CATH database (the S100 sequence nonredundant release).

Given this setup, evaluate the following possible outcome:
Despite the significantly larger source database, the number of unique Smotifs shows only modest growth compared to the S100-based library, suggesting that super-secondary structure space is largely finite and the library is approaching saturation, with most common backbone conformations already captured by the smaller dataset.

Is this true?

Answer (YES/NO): YES